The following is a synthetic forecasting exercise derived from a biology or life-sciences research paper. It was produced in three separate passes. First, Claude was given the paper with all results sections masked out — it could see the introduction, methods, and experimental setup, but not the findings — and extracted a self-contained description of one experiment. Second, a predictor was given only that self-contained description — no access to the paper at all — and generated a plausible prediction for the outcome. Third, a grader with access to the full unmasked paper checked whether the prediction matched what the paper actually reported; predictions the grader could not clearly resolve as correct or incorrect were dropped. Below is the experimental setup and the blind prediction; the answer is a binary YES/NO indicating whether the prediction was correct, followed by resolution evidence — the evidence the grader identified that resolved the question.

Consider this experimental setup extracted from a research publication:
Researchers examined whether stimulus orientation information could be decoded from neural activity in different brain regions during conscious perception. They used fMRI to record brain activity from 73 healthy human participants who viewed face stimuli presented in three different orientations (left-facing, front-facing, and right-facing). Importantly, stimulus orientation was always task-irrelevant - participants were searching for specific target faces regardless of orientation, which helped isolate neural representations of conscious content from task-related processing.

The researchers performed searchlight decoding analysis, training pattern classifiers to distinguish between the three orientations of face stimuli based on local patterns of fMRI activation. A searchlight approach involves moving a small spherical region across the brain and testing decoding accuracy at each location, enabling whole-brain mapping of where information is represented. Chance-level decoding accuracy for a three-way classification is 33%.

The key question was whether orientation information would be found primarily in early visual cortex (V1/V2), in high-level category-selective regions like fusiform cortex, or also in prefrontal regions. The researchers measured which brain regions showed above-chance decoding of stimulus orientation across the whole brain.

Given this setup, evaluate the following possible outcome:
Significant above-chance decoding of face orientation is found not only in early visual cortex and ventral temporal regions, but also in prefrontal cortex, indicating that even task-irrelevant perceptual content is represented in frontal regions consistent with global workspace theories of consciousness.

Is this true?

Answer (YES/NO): NO